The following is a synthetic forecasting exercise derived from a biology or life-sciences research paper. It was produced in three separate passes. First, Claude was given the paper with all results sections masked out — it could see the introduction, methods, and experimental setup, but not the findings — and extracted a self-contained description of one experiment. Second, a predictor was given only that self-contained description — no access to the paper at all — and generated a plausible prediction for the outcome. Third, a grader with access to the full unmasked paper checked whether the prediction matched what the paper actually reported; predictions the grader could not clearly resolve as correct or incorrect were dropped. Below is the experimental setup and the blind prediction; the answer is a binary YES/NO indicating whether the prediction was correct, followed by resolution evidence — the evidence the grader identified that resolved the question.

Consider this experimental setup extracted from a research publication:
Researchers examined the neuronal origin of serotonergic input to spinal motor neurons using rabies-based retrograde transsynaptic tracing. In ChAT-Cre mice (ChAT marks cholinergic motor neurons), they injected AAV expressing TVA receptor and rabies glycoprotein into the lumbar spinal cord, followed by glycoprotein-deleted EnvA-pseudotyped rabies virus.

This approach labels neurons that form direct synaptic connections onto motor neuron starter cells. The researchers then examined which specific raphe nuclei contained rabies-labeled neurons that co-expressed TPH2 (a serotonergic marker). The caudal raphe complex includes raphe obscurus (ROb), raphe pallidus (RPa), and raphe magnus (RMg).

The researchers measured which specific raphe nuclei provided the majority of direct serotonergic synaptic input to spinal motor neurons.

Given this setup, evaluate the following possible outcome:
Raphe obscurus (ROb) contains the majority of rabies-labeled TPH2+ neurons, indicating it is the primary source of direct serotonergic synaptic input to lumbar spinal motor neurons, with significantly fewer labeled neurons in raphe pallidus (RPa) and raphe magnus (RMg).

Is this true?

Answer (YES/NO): YES